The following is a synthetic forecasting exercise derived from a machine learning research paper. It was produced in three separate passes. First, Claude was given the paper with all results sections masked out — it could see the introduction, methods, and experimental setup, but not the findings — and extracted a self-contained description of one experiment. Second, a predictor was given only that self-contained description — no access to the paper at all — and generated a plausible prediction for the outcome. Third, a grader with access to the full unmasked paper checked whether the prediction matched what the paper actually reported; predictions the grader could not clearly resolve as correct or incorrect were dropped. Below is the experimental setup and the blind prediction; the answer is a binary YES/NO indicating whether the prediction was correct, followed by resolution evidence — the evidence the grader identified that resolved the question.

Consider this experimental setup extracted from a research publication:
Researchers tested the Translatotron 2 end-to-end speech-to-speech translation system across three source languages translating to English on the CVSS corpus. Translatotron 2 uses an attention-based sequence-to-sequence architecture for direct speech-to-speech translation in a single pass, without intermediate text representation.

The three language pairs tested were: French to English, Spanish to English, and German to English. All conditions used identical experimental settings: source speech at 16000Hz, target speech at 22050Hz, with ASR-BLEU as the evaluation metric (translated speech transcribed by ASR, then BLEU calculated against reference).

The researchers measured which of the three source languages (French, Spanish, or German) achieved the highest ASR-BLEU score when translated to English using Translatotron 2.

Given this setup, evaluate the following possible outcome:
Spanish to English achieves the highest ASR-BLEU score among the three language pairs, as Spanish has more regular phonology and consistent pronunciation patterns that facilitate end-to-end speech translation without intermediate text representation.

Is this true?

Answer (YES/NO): NO